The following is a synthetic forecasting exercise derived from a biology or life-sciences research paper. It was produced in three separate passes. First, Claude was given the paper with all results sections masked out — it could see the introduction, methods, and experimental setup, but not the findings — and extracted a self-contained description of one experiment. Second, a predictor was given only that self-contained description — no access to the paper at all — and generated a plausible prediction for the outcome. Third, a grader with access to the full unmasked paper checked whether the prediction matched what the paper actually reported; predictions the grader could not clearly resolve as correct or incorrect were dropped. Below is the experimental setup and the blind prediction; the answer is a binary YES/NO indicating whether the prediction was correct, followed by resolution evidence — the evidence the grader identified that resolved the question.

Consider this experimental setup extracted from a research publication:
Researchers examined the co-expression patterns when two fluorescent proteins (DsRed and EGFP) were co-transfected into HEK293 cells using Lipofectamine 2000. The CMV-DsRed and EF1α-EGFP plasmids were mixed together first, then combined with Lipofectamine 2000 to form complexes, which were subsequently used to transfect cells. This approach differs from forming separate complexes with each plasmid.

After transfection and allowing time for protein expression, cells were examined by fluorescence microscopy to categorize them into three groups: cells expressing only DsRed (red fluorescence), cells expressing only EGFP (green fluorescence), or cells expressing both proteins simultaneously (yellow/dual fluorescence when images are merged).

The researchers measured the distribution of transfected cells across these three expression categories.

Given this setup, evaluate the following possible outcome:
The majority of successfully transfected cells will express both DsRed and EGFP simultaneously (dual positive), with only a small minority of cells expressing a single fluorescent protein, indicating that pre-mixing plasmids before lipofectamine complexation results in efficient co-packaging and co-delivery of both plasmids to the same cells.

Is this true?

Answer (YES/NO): NO